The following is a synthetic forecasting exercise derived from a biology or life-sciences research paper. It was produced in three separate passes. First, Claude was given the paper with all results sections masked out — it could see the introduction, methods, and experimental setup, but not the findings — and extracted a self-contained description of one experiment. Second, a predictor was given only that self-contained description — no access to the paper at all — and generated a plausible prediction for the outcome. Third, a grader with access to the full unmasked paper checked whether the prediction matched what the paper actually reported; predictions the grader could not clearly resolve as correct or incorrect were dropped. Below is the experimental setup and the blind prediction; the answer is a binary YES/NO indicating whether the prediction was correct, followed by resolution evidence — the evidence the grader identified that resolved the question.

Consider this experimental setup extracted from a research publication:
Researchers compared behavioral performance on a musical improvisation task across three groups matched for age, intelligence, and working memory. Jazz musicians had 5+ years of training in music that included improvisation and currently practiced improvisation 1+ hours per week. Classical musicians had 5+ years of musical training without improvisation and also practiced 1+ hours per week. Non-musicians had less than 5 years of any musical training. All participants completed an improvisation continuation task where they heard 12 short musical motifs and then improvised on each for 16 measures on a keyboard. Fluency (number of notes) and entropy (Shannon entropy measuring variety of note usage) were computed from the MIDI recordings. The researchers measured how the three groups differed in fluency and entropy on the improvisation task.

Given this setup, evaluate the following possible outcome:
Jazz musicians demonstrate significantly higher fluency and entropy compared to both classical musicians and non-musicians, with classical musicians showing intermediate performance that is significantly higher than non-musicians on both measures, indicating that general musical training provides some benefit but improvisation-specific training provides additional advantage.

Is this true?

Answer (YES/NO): NO